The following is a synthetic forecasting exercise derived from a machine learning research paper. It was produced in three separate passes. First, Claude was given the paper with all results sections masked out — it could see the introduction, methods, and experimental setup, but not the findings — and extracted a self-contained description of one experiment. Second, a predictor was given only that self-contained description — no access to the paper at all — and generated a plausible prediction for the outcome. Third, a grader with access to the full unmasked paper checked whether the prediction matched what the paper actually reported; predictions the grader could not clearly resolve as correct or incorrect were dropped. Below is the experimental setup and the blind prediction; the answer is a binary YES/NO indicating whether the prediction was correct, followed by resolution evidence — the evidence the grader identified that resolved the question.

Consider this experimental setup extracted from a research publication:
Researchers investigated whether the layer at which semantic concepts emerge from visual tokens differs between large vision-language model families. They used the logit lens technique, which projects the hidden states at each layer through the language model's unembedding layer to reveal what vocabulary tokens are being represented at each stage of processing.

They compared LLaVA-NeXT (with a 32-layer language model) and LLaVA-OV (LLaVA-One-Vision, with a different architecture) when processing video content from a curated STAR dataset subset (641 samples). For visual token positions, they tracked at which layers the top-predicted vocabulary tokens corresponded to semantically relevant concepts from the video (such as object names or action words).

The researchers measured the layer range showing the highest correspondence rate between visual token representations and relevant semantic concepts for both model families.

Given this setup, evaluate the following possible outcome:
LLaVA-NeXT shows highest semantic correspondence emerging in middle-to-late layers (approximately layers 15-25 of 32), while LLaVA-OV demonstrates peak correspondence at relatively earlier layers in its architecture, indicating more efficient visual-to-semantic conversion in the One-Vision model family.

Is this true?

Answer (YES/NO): NO